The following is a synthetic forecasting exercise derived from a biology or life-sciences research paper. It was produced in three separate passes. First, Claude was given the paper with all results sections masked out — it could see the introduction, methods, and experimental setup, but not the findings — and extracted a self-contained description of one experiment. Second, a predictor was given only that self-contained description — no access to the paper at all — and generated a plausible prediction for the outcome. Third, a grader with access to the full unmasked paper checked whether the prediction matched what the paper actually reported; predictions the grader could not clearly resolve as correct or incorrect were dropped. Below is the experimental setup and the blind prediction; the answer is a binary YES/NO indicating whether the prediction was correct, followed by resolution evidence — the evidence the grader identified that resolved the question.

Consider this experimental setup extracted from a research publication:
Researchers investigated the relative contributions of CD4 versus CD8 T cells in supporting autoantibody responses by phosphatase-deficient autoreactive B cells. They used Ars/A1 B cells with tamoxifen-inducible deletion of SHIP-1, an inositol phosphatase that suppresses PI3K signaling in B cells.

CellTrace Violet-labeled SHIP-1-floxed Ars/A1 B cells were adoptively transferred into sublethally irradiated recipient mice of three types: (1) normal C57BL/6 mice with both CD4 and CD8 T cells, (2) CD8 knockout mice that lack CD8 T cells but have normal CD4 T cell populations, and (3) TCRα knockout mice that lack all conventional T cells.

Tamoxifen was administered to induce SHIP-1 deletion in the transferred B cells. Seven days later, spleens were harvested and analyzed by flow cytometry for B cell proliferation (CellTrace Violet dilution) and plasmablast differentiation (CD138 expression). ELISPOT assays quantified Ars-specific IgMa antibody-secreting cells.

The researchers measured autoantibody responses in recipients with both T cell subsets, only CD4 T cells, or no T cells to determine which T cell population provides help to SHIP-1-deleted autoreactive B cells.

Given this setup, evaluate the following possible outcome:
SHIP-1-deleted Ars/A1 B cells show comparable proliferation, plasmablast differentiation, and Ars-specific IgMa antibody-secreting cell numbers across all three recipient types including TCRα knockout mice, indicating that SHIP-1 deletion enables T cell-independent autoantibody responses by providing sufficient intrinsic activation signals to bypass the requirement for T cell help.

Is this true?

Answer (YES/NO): NO